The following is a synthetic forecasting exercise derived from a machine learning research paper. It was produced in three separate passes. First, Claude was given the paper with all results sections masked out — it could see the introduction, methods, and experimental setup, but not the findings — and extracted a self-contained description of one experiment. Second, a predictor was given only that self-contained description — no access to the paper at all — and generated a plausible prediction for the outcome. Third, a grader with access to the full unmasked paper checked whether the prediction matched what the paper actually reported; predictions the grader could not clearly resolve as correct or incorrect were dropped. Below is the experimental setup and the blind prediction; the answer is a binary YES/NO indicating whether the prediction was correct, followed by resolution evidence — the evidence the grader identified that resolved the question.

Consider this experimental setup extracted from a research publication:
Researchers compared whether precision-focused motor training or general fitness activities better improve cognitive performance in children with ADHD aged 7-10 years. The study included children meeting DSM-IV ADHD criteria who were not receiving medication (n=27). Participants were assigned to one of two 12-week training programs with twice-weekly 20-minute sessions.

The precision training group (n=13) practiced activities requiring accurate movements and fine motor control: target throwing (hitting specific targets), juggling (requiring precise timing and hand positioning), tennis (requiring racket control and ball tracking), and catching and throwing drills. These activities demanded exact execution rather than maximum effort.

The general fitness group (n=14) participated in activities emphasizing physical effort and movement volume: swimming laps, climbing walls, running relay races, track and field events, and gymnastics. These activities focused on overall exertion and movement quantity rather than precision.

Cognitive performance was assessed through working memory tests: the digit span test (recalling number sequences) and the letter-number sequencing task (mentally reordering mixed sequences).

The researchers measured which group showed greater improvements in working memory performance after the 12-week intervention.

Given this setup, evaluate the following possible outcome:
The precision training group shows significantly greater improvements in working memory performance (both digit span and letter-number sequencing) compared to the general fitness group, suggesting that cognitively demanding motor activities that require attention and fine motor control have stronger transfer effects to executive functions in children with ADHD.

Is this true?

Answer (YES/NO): YES